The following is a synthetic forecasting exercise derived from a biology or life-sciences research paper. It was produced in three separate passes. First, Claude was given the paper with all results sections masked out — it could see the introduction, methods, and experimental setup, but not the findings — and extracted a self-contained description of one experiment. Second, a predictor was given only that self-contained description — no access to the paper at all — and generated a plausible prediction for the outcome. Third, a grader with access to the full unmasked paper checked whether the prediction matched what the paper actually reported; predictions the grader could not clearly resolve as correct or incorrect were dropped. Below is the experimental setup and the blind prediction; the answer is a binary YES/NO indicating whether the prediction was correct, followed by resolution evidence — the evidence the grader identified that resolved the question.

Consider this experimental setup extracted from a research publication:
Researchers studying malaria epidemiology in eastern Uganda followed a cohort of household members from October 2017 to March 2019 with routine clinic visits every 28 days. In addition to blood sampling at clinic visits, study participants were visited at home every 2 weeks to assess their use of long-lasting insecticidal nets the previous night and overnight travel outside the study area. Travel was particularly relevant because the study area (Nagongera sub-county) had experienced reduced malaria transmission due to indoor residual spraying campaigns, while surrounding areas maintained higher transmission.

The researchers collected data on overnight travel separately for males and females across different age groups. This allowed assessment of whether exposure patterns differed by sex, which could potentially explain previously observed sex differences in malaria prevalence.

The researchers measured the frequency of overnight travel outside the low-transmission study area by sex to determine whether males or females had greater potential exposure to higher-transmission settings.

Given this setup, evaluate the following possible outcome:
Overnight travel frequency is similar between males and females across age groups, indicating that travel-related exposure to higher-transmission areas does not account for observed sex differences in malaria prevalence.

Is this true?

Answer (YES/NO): NO